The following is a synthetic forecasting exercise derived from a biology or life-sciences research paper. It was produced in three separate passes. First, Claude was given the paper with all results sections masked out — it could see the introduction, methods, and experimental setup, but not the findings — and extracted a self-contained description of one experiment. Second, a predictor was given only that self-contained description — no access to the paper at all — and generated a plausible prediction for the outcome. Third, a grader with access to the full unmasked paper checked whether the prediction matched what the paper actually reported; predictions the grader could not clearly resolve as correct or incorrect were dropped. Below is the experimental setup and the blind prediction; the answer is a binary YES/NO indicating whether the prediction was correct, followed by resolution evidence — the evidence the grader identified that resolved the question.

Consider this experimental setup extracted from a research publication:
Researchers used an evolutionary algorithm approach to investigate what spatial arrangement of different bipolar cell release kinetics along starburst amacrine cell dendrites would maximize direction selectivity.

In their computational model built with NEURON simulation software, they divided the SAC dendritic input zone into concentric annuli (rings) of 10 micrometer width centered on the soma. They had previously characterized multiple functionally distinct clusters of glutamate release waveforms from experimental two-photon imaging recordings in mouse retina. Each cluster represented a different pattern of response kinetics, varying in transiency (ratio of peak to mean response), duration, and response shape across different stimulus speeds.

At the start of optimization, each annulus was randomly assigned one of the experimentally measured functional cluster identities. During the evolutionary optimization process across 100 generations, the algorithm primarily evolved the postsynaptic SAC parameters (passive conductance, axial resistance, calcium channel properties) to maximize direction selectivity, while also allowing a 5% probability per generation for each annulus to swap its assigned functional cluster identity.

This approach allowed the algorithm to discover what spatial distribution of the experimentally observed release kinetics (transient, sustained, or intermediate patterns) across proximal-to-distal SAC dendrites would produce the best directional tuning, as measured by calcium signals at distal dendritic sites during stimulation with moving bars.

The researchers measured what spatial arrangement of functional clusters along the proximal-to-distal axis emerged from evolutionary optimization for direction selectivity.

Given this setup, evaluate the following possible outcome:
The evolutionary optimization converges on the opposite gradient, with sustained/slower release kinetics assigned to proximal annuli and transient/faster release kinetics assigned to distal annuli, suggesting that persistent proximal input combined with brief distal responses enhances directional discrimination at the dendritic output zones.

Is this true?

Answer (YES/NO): YES